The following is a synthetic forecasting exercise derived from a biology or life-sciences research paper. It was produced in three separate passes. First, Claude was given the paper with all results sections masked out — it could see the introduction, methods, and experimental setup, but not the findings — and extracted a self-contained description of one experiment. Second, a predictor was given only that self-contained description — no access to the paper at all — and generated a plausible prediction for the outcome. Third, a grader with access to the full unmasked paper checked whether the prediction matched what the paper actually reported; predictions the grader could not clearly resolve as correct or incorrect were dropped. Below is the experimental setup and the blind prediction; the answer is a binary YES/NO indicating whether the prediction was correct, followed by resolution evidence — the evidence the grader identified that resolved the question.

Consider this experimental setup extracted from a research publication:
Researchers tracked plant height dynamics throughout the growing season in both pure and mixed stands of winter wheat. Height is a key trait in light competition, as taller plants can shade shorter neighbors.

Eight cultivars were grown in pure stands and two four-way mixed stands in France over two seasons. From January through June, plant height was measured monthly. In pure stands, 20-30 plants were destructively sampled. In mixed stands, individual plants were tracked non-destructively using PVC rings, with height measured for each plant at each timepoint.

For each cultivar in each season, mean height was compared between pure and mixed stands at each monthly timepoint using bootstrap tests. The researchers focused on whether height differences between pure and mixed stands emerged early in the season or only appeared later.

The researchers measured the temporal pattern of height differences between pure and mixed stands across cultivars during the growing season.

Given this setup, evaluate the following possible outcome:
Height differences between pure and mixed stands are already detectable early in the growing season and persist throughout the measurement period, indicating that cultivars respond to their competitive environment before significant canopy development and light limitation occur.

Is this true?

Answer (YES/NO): NO